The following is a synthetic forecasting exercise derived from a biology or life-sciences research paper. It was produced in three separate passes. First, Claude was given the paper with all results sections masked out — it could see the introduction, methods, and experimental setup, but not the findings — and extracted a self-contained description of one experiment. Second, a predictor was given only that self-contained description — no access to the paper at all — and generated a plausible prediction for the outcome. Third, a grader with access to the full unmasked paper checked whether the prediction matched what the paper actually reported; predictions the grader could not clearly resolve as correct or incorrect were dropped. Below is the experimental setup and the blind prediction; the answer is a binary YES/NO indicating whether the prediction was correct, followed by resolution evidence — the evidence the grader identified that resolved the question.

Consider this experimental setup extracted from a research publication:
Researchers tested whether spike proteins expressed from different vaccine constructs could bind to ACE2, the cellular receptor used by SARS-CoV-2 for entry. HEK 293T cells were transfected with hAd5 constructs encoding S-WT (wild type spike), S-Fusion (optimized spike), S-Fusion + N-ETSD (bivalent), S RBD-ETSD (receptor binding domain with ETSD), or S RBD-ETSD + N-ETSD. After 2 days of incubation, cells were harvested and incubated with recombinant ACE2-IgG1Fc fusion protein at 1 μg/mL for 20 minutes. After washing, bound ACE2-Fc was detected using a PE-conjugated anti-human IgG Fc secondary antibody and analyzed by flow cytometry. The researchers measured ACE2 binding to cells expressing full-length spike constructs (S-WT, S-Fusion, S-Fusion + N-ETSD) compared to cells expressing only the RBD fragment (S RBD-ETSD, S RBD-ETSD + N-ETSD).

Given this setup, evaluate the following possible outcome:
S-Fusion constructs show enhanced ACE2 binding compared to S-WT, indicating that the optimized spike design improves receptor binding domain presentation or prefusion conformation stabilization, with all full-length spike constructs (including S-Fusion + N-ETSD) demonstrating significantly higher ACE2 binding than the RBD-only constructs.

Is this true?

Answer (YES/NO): NO